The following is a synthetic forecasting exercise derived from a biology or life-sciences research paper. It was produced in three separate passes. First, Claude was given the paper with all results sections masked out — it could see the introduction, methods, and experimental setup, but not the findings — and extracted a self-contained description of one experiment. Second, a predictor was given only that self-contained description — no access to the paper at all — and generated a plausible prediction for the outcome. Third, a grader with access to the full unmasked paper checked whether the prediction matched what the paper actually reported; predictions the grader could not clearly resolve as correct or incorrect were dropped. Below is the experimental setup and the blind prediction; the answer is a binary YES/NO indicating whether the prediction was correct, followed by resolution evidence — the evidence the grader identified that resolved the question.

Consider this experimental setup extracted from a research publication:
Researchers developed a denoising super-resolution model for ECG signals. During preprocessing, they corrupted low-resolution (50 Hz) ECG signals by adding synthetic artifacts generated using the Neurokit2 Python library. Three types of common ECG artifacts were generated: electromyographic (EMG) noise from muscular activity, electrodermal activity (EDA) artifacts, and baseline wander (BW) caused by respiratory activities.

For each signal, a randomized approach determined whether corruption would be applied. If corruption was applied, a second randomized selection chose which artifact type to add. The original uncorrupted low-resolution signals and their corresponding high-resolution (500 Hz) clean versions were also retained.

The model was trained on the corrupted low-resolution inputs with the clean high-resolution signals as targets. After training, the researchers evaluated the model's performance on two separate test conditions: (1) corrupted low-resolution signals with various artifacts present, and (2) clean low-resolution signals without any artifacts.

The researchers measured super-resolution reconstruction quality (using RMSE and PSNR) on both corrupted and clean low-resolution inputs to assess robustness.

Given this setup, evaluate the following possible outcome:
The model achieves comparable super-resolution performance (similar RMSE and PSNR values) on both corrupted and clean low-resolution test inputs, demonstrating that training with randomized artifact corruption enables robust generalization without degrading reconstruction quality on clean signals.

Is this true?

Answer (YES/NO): YES